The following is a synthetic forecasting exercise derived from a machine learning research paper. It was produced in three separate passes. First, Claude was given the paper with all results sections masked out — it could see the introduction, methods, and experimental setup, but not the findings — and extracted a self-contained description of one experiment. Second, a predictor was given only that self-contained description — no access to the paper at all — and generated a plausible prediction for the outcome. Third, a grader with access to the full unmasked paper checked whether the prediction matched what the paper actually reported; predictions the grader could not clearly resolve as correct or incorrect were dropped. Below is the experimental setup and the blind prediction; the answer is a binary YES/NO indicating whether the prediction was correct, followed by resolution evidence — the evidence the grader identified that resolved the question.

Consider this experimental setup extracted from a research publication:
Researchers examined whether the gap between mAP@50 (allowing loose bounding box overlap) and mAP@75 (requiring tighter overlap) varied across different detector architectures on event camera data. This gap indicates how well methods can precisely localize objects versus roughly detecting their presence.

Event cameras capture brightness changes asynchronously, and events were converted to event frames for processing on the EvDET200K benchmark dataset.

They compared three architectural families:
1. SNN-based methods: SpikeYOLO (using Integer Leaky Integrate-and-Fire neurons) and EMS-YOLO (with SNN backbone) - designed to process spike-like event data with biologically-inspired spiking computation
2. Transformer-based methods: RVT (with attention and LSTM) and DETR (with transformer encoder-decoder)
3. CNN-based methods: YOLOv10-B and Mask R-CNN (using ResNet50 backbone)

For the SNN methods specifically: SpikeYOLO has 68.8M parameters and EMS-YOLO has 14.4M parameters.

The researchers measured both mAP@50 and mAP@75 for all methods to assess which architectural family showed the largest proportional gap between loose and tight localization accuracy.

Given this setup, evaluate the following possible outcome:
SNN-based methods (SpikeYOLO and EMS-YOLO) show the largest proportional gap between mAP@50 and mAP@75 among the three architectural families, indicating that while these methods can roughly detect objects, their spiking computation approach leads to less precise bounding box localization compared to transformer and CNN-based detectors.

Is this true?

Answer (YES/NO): YES